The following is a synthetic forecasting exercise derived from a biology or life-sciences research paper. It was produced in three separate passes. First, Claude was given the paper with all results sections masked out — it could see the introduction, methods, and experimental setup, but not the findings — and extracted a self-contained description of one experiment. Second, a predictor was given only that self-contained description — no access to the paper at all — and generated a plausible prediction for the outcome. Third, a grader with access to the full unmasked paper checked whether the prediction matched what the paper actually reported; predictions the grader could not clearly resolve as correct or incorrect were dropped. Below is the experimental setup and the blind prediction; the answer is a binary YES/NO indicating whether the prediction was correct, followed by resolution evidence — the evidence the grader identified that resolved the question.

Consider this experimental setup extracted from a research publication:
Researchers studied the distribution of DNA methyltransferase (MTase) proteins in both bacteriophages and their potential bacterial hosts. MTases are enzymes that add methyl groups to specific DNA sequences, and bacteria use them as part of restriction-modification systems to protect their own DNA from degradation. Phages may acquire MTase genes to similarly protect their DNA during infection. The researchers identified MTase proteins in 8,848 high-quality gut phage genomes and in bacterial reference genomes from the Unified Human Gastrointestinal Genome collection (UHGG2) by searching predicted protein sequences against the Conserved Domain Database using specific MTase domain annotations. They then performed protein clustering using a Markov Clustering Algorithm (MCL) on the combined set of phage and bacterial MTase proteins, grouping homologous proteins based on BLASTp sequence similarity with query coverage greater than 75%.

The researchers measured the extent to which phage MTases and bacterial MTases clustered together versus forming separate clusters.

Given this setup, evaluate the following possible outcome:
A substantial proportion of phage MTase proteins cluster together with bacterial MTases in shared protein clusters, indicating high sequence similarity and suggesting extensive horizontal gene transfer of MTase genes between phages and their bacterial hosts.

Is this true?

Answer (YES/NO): YES